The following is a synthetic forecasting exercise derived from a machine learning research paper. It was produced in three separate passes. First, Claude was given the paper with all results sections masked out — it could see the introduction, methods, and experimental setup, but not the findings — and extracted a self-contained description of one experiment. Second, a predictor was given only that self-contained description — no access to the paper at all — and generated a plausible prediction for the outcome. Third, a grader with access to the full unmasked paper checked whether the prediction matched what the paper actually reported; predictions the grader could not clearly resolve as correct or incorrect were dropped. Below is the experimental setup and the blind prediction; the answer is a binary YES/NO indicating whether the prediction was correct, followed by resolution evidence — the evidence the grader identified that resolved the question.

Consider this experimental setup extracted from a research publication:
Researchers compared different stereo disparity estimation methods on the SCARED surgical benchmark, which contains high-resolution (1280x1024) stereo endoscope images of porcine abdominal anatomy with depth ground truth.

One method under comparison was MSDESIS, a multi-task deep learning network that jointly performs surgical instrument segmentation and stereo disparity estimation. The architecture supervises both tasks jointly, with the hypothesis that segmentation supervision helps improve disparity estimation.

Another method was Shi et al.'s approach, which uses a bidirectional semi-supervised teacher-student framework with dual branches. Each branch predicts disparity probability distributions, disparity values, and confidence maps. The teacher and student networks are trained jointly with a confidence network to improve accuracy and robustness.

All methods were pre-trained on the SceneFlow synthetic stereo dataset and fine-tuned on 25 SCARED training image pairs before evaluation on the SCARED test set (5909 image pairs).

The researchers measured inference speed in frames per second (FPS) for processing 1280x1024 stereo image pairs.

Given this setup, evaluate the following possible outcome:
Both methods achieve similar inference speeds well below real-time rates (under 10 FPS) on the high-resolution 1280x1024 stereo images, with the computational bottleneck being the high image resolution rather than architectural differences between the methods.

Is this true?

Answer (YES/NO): NO